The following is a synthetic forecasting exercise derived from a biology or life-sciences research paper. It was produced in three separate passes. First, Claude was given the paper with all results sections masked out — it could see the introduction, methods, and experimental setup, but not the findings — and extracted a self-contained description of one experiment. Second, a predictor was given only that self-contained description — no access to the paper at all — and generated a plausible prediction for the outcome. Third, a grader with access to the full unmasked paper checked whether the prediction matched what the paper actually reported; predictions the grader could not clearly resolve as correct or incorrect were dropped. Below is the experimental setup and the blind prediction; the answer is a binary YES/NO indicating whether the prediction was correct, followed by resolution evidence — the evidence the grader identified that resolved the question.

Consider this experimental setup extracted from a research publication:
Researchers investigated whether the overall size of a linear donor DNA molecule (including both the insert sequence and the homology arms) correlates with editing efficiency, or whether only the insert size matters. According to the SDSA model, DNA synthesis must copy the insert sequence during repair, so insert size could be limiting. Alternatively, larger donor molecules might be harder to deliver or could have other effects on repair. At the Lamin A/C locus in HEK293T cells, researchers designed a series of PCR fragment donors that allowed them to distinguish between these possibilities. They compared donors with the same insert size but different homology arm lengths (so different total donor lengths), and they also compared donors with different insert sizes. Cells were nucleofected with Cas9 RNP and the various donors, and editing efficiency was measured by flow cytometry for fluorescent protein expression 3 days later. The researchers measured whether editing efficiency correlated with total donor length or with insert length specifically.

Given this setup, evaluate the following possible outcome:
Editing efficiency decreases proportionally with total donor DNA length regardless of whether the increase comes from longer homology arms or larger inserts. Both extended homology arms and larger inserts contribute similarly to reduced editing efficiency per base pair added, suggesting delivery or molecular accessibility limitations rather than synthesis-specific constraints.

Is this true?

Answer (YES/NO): NO